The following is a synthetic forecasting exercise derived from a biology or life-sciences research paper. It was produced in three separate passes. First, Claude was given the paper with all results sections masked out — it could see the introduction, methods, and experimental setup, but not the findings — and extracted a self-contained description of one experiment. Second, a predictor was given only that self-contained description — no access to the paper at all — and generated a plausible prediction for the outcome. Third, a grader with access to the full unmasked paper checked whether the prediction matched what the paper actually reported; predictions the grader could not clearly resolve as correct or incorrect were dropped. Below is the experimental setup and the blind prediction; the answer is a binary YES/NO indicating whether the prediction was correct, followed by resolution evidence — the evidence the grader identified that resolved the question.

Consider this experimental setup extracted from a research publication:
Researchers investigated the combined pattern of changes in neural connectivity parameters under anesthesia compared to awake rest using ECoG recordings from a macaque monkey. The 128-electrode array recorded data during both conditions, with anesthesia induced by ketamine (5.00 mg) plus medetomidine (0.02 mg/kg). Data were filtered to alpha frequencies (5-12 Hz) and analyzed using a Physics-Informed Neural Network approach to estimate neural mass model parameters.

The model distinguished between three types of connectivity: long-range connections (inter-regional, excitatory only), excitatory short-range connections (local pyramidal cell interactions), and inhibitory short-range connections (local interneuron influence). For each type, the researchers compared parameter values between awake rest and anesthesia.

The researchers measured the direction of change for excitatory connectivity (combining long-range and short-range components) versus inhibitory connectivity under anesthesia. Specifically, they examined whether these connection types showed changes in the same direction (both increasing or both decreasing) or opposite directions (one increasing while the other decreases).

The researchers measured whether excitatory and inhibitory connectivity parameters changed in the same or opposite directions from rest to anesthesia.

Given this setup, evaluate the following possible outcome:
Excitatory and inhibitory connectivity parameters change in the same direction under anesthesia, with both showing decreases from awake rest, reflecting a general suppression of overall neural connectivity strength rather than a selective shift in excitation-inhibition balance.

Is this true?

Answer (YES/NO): NO